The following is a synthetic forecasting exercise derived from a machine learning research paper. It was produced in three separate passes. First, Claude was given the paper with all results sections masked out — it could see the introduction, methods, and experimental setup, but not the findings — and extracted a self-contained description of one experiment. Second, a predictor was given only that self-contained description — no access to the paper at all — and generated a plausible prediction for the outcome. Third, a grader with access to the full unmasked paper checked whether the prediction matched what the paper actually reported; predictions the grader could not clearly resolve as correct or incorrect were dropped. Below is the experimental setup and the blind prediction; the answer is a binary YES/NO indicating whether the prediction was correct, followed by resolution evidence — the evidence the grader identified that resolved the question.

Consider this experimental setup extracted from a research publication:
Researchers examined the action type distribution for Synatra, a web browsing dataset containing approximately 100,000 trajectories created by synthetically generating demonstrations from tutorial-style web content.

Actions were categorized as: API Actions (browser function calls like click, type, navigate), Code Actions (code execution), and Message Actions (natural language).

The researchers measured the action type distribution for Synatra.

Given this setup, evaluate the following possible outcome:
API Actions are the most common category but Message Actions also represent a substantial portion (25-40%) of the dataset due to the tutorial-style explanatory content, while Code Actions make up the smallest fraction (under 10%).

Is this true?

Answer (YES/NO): NO